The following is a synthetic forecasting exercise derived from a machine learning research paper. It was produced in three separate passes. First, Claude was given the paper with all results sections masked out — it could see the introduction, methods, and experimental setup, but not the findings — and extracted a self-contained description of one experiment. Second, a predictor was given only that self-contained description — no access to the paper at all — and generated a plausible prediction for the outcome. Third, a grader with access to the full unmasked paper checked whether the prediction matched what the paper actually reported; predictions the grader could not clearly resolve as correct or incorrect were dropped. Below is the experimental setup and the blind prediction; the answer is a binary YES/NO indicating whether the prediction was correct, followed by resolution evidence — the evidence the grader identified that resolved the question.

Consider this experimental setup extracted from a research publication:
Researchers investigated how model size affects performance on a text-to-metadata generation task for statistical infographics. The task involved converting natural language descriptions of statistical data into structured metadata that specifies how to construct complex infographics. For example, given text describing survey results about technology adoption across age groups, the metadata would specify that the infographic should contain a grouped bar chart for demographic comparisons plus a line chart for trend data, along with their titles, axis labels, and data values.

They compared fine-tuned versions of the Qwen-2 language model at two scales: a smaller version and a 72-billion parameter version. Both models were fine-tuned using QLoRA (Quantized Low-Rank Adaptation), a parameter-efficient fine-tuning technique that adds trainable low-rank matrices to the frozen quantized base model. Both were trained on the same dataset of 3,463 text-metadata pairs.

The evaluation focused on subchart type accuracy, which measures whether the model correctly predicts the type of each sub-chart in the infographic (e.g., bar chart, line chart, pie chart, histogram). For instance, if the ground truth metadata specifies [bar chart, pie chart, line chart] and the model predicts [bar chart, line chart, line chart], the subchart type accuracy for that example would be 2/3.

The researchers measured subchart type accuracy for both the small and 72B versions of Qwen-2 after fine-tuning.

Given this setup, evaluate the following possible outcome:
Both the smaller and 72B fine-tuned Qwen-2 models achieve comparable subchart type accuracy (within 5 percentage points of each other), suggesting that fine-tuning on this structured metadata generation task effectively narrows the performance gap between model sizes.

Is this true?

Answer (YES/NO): NO